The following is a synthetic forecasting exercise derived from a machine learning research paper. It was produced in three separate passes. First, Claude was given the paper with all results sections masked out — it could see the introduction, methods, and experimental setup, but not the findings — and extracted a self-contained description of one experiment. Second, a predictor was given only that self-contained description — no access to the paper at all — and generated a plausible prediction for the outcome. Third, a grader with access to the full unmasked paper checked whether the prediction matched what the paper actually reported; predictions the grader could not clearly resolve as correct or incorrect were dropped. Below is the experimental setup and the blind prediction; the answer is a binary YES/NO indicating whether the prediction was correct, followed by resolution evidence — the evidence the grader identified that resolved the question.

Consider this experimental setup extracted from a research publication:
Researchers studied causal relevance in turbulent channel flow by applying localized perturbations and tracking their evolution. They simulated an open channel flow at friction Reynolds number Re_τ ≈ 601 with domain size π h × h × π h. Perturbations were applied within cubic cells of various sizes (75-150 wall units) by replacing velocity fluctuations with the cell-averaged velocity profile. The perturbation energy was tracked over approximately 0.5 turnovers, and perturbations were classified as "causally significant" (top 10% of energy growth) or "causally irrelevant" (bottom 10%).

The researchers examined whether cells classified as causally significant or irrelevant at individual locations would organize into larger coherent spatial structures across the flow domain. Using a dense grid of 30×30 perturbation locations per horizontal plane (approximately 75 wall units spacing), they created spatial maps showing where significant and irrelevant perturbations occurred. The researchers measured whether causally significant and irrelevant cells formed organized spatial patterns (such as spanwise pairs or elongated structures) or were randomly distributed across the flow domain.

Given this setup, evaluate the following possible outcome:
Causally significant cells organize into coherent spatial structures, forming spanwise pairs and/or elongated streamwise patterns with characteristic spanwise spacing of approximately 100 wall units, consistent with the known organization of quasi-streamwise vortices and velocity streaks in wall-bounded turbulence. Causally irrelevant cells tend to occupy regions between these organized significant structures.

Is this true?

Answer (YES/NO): NO